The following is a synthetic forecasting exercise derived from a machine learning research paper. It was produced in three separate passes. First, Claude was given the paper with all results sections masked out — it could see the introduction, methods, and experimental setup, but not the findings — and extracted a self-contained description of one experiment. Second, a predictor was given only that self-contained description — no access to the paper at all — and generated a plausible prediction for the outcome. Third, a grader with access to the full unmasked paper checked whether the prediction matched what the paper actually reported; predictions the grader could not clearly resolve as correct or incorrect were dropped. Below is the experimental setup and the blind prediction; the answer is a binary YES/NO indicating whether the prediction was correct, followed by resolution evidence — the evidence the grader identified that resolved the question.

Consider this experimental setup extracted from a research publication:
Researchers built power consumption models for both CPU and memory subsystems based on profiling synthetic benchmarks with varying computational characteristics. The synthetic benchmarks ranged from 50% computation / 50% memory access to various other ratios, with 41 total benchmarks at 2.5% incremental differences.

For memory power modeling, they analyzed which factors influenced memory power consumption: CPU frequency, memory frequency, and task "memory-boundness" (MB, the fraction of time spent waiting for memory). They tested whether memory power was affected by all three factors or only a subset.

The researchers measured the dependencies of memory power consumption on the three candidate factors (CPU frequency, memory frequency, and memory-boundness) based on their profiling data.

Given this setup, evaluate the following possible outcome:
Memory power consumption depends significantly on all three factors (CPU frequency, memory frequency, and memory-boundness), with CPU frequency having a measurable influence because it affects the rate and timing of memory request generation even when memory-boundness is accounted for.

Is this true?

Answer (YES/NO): YES